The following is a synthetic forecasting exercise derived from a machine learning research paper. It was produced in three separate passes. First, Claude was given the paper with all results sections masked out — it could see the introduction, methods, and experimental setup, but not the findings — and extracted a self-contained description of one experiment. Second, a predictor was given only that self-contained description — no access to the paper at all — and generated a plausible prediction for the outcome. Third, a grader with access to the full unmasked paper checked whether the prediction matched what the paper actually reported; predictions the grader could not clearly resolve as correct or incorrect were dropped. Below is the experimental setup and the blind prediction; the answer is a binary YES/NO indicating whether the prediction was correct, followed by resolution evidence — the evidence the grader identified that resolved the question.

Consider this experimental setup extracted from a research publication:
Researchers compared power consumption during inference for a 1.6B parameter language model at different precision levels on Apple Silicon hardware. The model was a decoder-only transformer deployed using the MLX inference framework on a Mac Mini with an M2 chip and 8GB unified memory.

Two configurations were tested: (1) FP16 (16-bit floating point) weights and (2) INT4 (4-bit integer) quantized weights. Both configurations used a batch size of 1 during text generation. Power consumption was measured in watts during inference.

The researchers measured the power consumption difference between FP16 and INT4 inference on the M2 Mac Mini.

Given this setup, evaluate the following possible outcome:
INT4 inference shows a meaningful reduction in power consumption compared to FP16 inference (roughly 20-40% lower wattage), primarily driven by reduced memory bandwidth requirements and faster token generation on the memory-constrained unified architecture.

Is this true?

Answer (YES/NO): NO